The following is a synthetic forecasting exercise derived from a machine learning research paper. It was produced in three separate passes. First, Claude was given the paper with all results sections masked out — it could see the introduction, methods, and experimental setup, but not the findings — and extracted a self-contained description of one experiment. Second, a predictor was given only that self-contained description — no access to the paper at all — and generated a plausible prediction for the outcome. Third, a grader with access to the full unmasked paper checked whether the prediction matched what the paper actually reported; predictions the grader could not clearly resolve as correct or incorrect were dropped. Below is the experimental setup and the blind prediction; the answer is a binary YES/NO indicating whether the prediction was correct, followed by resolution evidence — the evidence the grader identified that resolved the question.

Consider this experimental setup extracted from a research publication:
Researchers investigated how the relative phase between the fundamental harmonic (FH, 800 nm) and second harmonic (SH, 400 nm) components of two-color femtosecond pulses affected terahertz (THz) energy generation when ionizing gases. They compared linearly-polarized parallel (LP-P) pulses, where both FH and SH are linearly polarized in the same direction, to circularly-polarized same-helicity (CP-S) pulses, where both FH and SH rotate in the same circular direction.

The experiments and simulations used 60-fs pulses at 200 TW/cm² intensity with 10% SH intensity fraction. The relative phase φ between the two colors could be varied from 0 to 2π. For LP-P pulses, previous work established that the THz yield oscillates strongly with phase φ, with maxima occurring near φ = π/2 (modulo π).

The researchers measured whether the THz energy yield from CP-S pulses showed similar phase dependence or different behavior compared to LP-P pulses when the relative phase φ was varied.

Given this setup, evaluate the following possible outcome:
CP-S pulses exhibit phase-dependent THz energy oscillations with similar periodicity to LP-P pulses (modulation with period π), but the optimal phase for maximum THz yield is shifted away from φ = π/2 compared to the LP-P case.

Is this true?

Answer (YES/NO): NO